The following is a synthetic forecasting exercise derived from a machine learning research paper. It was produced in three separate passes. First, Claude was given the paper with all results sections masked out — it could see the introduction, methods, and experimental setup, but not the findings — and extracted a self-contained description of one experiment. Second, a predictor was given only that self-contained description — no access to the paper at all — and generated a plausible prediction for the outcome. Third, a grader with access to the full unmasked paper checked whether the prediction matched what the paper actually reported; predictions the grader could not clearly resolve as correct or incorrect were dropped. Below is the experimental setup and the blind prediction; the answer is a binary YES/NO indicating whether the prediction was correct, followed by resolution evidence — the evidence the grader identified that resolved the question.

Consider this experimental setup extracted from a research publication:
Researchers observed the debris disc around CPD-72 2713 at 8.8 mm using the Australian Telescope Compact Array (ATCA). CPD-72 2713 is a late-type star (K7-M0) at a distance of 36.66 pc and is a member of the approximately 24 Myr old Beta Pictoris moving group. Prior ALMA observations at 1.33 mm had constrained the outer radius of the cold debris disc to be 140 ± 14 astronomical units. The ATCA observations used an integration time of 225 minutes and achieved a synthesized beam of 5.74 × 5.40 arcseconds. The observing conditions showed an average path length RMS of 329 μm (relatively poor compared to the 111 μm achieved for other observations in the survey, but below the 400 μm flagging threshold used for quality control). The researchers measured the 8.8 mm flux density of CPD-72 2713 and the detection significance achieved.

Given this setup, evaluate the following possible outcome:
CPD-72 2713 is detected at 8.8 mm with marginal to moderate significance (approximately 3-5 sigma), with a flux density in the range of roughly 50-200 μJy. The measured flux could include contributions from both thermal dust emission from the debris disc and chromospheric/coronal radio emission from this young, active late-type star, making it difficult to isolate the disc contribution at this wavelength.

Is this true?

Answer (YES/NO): NO